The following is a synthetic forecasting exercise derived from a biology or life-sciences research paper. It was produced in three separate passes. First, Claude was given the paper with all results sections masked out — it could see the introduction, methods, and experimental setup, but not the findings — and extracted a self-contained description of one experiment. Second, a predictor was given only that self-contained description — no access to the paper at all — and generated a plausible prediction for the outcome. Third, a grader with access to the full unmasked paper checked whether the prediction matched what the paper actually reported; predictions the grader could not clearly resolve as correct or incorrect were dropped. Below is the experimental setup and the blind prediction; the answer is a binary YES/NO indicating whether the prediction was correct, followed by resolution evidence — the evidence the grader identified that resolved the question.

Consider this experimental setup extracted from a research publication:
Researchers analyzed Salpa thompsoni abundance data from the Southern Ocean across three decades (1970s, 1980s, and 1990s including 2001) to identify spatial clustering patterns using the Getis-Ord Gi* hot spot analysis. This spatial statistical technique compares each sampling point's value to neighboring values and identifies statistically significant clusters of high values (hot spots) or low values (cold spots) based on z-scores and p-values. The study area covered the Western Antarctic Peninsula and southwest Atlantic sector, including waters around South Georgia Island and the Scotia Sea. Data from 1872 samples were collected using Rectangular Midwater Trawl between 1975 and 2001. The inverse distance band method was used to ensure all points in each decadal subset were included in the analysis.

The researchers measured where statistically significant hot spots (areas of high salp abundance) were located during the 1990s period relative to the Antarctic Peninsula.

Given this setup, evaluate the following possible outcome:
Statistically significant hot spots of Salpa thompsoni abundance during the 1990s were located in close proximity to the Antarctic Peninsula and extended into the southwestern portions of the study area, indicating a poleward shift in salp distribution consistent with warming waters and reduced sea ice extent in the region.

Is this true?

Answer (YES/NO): NO